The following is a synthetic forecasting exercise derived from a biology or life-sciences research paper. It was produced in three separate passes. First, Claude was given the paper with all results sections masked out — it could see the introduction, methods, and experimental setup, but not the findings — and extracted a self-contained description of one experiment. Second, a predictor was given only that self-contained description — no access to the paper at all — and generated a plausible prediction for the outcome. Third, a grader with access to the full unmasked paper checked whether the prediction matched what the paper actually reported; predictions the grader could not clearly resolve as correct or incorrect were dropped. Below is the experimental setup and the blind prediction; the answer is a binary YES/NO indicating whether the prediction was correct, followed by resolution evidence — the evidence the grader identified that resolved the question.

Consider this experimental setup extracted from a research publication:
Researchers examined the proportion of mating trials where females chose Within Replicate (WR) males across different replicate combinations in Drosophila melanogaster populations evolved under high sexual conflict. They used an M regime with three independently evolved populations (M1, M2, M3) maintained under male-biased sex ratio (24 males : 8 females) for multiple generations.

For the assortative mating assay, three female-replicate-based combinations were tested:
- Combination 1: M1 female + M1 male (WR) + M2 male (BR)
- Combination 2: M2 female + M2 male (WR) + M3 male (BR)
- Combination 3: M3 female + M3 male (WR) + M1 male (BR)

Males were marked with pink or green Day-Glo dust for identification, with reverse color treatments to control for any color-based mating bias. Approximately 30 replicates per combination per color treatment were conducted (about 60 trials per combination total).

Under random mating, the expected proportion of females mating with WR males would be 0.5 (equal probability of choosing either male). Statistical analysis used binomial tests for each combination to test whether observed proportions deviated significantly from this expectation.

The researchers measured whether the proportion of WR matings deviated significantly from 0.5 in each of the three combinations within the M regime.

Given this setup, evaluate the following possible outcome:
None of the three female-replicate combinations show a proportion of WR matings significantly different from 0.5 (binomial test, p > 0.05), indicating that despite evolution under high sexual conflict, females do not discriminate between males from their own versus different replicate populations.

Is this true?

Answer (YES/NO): NO